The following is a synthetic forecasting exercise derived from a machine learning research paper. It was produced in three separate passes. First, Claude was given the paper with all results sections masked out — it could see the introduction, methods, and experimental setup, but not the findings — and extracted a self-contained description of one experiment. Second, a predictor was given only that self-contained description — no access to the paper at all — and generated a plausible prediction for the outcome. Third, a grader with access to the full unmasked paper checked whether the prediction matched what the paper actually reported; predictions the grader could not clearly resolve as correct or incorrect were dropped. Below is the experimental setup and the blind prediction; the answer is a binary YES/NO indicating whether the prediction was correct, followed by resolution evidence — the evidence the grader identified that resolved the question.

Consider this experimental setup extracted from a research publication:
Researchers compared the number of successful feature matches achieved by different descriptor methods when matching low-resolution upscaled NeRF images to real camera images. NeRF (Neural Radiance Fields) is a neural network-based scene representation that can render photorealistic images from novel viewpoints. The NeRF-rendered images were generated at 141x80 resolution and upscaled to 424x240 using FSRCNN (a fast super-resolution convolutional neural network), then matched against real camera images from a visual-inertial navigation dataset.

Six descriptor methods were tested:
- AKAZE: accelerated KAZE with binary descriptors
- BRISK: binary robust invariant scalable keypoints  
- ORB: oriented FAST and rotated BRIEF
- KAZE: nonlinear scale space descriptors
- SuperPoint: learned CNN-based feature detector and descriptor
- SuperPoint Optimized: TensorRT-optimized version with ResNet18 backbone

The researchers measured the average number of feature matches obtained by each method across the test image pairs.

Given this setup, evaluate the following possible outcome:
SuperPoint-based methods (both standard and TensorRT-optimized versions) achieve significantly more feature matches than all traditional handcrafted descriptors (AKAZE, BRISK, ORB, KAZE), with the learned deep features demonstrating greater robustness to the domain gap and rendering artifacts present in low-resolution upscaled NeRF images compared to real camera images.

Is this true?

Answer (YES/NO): NO